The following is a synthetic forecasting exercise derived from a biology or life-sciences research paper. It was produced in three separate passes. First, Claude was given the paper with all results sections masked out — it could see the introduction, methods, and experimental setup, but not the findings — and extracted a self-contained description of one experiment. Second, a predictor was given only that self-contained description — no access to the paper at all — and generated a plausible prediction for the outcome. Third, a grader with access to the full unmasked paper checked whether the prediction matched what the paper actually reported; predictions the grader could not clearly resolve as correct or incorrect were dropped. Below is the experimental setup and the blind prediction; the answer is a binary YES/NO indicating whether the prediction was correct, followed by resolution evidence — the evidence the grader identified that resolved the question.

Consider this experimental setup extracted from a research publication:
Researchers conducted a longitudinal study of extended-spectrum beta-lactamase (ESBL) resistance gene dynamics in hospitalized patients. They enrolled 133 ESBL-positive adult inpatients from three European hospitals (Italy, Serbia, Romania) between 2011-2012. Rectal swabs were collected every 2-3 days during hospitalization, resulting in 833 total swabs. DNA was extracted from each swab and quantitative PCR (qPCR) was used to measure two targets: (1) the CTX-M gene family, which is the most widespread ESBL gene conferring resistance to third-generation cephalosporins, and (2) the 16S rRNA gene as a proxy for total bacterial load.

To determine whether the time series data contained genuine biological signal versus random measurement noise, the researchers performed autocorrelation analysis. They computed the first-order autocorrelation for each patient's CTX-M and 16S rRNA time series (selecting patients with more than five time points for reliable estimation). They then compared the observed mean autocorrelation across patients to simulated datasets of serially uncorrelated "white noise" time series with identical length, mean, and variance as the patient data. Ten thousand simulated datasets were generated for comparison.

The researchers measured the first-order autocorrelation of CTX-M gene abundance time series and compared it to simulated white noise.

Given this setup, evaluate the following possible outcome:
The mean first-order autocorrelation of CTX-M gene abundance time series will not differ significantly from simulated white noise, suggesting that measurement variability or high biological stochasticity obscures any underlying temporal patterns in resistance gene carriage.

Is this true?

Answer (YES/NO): NO